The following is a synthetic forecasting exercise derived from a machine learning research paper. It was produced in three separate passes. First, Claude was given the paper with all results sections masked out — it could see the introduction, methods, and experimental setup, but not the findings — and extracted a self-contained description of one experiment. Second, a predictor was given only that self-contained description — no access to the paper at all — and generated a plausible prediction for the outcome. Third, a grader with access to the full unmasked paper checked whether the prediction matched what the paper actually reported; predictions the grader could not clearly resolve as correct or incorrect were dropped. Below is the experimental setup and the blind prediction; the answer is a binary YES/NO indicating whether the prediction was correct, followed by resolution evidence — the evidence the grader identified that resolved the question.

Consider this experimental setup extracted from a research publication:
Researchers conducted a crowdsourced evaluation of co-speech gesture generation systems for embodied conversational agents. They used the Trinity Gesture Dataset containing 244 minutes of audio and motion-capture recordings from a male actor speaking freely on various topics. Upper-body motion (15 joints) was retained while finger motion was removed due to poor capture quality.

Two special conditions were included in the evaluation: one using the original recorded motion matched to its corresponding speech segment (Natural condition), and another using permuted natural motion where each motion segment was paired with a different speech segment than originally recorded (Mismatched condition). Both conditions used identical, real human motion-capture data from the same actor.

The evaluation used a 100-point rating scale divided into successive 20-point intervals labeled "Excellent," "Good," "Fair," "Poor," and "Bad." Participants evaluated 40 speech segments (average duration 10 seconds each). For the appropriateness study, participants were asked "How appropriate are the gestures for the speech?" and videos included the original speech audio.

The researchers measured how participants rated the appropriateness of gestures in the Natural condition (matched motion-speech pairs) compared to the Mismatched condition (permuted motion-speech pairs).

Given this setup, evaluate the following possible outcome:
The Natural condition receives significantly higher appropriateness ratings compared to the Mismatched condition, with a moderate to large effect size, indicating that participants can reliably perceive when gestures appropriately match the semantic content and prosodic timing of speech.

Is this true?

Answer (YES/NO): YES